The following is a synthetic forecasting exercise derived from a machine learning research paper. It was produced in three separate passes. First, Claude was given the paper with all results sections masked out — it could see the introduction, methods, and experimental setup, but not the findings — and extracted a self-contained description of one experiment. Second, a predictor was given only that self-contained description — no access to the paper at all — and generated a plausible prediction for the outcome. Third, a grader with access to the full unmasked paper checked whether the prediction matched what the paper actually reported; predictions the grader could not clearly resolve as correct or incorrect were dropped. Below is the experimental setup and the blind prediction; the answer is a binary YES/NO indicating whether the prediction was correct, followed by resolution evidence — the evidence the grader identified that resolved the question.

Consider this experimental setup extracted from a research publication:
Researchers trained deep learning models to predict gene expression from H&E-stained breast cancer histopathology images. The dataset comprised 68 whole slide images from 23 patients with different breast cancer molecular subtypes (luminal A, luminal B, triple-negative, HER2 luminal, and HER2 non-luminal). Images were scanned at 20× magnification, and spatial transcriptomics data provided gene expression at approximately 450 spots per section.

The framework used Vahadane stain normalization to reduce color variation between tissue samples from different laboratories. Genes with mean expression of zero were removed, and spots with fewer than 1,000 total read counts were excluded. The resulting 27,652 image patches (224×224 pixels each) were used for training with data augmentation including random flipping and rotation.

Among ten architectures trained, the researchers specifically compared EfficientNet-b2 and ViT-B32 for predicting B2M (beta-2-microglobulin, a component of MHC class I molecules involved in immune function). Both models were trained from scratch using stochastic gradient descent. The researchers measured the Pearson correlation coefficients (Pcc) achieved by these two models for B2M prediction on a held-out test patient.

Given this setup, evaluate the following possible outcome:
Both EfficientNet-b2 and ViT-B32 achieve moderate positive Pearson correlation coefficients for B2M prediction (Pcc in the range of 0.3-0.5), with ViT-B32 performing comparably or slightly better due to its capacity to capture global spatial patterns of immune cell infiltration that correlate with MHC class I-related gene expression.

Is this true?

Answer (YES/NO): NO